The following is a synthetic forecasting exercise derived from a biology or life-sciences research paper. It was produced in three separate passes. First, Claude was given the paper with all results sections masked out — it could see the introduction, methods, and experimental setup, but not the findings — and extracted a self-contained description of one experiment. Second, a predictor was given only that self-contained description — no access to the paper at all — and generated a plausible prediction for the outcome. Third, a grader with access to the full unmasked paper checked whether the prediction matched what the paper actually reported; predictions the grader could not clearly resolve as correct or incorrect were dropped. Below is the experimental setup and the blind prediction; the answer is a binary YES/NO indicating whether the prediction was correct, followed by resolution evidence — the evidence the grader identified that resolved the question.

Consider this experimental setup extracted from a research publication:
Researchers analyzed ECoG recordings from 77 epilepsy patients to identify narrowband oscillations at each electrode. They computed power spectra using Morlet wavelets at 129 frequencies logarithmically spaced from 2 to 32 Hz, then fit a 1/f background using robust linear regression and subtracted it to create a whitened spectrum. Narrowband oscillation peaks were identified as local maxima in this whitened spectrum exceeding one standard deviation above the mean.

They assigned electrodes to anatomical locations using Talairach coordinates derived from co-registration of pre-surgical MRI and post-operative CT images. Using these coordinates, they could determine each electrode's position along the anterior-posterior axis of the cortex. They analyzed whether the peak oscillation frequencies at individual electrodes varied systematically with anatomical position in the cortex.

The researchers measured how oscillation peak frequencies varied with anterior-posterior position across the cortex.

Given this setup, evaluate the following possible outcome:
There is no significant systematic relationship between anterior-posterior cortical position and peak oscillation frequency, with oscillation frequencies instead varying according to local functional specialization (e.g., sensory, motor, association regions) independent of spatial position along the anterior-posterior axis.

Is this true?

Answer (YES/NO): NO